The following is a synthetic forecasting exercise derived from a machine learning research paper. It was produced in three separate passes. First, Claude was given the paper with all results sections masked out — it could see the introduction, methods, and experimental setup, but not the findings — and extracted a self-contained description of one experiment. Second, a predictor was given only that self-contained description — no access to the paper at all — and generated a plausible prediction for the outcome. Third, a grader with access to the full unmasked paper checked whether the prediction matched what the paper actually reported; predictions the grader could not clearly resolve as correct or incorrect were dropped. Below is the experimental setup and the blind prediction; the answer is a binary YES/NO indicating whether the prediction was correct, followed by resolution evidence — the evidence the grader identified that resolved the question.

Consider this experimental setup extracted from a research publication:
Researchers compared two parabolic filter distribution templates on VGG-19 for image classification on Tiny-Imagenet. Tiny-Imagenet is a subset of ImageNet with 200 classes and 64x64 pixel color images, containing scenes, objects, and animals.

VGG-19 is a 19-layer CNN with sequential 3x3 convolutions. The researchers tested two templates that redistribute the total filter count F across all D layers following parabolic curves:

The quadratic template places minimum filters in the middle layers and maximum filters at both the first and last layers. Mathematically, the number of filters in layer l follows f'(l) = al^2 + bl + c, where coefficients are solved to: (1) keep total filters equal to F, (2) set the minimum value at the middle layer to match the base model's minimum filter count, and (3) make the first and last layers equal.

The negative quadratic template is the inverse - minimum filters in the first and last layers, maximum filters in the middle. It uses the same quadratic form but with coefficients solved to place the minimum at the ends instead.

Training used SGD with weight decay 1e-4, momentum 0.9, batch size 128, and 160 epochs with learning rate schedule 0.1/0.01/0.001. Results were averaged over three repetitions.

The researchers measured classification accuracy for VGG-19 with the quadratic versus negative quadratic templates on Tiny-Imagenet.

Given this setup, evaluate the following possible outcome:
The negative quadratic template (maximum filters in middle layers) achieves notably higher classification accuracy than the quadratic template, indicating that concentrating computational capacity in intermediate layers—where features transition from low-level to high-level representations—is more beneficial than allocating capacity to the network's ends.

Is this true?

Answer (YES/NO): YES